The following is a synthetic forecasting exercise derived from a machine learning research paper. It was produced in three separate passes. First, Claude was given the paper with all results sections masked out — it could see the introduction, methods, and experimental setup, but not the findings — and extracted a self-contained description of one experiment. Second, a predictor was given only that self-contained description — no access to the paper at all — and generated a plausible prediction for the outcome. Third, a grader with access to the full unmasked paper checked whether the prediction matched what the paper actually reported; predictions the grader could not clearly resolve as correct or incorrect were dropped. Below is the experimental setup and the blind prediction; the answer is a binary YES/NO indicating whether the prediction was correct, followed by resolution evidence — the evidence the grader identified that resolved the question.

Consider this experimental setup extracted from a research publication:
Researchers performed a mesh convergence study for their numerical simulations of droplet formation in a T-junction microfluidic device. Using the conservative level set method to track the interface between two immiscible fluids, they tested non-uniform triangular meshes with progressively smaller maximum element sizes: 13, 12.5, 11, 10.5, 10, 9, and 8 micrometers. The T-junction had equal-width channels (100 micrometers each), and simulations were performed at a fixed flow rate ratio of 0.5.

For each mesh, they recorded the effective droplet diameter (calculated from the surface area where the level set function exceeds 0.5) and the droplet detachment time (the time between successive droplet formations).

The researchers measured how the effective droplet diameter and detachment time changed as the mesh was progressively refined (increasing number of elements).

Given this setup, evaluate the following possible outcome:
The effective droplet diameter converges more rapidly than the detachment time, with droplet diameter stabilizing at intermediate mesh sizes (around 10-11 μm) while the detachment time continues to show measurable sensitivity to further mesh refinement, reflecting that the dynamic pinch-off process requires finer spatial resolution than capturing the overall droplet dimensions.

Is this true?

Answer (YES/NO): NO